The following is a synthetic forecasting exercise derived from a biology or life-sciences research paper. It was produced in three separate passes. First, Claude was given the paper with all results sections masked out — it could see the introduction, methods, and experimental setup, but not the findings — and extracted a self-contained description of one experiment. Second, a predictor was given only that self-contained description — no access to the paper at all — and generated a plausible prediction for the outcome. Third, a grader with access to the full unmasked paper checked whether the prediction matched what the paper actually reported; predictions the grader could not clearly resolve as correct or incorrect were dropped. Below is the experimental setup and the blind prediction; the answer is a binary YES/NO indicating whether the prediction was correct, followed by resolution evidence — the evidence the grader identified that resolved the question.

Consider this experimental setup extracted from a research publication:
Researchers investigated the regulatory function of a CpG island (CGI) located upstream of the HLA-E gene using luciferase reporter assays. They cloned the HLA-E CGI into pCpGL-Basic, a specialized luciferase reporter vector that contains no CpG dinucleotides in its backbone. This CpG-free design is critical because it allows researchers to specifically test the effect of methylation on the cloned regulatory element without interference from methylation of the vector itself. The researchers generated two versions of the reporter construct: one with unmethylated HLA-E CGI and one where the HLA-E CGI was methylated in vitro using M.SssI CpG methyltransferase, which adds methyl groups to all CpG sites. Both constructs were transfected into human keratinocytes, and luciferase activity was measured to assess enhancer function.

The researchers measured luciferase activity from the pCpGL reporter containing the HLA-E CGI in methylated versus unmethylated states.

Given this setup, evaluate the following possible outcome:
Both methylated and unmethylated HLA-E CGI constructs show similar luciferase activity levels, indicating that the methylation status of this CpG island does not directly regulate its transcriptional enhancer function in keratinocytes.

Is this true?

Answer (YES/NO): NO